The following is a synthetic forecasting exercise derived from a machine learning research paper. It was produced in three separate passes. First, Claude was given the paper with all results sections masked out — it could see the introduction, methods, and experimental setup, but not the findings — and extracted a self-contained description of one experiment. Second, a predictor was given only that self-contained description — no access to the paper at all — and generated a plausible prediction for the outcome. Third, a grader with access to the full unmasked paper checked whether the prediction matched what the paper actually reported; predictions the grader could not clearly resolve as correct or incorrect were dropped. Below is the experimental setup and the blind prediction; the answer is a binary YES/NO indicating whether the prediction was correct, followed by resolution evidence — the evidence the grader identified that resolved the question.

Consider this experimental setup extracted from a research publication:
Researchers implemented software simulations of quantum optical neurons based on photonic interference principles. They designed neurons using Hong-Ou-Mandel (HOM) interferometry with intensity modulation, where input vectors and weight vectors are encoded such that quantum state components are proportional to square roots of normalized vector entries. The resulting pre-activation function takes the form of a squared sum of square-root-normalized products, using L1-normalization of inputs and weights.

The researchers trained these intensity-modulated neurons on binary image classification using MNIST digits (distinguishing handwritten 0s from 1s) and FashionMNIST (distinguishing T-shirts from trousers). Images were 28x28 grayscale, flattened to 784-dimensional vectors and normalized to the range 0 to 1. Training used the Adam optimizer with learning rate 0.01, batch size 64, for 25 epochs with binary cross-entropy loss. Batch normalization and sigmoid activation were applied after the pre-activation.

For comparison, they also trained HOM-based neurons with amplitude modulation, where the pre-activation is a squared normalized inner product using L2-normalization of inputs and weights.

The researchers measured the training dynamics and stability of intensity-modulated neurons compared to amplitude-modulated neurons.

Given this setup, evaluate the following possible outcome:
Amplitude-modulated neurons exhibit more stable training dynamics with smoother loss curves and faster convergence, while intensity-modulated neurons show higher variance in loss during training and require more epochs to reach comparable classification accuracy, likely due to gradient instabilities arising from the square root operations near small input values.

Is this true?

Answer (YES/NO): NO